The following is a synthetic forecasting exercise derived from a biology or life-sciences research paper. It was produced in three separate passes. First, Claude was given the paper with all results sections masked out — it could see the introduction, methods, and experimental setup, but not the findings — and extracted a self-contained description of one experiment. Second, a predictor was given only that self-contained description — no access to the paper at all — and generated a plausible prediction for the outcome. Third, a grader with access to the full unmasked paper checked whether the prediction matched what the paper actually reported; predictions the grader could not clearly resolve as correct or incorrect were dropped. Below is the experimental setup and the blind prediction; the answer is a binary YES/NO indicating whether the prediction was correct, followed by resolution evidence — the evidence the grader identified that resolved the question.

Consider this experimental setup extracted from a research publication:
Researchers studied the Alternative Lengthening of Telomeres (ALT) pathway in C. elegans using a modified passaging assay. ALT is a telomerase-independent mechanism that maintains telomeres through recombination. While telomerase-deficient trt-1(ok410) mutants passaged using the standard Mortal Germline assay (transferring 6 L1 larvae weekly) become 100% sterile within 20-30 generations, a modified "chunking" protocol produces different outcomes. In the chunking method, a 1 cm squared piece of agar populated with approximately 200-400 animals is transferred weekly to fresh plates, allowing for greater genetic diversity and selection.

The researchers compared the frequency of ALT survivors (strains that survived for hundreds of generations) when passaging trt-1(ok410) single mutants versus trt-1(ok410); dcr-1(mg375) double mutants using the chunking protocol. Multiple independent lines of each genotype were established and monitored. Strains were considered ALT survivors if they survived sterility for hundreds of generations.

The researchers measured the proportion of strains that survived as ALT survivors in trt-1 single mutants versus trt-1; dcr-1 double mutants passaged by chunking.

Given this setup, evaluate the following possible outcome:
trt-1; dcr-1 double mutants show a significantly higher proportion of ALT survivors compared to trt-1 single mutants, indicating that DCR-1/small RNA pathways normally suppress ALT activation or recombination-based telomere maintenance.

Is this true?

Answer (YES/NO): NO